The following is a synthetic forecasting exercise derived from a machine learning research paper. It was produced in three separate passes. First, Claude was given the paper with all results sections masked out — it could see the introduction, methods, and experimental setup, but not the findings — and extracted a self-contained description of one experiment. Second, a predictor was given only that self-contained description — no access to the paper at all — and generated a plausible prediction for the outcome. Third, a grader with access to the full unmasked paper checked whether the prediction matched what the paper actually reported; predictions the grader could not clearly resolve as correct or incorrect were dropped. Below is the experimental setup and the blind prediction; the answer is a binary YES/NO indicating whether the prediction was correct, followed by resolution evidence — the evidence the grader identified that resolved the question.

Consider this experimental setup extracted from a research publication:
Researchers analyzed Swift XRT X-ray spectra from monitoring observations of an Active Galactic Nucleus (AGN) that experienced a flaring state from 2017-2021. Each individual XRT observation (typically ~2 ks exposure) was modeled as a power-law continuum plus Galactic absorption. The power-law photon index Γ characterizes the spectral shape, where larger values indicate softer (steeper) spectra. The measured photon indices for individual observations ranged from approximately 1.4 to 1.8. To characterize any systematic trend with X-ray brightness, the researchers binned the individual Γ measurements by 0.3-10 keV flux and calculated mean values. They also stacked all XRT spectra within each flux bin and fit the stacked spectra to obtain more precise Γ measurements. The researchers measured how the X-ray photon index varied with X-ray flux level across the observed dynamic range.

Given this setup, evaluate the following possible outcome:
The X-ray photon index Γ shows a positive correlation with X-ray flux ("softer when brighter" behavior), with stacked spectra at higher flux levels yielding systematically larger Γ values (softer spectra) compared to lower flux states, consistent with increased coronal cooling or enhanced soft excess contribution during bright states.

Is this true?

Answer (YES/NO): NO